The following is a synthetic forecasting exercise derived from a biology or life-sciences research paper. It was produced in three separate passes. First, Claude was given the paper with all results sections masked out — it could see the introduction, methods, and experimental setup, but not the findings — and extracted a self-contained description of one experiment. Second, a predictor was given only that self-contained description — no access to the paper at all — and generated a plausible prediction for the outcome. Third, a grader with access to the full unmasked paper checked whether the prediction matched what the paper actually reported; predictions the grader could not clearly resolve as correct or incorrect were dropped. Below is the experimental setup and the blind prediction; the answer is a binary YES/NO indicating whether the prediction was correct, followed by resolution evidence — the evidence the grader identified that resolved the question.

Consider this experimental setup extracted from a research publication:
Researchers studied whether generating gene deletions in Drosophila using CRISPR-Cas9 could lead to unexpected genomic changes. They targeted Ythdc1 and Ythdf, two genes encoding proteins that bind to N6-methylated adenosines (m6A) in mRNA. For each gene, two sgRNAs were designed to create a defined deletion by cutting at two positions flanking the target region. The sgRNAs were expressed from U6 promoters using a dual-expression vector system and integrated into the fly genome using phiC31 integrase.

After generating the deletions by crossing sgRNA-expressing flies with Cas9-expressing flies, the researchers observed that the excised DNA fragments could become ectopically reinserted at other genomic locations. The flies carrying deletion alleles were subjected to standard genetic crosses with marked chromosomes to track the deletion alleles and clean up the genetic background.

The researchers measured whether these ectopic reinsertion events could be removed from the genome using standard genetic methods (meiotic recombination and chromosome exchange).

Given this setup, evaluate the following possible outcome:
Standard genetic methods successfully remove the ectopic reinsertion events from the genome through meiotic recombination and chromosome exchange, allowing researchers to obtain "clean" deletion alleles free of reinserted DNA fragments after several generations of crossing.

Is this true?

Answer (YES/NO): YES